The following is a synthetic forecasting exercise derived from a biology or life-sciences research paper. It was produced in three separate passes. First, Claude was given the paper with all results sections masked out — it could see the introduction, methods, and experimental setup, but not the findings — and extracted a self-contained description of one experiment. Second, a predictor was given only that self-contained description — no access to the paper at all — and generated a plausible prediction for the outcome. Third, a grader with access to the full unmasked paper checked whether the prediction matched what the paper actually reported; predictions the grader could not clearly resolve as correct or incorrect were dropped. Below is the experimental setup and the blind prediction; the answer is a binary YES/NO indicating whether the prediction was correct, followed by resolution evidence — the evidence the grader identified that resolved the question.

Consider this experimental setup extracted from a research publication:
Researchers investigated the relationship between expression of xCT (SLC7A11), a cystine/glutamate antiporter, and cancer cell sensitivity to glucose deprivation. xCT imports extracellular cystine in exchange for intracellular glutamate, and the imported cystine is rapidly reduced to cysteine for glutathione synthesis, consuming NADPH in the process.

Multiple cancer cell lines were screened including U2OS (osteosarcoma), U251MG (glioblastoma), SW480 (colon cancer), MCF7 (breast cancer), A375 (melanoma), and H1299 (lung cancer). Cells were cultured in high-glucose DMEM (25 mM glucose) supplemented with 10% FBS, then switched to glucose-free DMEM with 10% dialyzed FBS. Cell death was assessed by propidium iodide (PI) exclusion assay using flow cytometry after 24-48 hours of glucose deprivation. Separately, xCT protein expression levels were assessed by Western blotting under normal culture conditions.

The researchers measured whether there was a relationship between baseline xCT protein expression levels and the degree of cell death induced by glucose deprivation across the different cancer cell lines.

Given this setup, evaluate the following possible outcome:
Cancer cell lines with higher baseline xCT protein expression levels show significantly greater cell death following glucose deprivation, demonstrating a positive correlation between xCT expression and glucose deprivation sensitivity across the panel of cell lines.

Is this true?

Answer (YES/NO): YES